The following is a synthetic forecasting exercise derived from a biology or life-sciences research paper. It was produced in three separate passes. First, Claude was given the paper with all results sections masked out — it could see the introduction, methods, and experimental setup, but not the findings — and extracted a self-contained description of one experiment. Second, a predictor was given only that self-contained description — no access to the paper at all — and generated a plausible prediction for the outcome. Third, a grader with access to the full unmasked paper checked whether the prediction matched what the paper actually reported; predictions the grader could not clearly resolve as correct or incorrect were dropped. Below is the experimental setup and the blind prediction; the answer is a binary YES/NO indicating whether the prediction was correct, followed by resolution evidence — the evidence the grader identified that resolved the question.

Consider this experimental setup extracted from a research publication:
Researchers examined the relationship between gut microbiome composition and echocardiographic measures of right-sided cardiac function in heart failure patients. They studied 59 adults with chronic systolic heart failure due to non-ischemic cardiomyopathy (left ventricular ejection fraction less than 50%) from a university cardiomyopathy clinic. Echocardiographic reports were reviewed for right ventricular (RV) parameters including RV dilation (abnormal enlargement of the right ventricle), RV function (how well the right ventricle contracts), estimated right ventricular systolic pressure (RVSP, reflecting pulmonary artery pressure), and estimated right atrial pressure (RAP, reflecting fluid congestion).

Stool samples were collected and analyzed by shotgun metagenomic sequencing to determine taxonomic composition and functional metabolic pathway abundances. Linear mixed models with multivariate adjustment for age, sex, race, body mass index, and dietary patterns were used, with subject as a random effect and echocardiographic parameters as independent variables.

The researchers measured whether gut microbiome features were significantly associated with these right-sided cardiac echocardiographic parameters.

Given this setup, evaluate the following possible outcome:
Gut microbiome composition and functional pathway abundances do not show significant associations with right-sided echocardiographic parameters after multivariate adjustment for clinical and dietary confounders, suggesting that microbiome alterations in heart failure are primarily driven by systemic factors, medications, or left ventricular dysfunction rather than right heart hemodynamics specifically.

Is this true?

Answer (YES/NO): NO